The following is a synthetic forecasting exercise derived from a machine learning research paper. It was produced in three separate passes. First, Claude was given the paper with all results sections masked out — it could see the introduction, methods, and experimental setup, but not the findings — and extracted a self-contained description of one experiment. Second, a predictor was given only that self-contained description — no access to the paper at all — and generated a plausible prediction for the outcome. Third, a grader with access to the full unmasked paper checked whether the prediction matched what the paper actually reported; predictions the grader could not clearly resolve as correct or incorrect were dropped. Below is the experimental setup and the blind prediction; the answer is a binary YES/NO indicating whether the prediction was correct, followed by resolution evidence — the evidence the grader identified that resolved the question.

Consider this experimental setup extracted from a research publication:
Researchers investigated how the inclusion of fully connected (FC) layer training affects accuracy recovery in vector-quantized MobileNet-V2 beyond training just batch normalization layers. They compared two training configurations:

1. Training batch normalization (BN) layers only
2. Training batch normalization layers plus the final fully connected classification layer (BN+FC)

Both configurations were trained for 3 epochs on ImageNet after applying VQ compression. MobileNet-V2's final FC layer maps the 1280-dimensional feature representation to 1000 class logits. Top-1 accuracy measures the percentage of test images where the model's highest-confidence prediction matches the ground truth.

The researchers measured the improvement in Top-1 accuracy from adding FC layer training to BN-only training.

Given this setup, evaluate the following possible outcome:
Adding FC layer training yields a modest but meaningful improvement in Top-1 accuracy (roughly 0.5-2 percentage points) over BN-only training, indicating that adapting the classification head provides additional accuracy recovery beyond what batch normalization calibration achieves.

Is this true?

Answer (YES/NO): NO